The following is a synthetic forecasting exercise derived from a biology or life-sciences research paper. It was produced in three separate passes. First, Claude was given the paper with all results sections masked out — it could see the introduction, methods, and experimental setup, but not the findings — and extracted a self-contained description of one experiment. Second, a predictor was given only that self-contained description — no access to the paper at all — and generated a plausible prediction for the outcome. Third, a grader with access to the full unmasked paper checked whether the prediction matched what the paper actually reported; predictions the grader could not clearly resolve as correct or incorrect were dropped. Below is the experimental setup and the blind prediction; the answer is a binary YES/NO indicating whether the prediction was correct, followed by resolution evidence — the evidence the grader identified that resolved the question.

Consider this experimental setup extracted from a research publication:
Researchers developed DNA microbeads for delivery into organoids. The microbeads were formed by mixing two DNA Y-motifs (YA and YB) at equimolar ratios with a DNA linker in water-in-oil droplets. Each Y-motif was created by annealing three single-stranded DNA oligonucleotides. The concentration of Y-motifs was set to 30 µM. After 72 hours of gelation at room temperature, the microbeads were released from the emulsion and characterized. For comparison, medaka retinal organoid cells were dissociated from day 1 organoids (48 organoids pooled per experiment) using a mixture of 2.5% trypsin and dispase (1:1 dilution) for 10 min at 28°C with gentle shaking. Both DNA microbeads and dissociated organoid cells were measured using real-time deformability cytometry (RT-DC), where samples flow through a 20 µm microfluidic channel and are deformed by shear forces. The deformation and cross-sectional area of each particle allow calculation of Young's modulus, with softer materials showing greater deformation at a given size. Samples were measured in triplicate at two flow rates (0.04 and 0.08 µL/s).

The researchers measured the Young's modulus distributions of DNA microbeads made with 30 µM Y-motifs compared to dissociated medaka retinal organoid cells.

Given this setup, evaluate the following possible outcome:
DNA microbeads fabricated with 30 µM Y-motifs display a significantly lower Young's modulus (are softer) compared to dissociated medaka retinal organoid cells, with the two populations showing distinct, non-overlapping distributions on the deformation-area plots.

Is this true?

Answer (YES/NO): NO